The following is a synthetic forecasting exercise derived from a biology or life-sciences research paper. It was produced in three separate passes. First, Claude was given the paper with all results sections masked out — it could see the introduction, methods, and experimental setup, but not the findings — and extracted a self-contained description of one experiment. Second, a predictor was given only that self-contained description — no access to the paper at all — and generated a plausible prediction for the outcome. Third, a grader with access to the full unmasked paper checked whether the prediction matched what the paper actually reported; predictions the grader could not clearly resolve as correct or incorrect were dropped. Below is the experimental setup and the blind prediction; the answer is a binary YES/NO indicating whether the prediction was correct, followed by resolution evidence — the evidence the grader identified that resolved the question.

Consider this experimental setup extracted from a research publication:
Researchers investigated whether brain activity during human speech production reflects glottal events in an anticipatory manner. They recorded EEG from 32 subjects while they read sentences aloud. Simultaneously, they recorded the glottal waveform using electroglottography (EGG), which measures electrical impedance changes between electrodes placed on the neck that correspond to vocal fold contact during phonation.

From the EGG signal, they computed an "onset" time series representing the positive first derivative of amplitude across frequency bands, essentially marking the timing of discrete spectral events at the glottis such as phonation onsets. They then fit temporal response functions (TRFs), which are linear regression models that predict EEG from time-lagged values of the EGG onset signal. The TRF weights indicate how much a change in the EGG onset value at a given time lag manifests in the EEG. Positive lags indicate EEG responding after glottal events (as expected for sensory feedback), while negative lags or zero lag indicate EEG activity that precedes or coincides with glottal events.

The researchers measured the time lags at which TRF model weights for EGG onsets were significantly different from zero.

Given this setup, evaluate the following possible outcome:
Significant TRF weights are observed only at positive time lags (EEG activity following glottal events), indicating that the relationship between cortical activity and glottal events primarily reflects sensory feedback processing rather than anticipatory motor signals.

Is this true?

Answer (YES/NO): NO